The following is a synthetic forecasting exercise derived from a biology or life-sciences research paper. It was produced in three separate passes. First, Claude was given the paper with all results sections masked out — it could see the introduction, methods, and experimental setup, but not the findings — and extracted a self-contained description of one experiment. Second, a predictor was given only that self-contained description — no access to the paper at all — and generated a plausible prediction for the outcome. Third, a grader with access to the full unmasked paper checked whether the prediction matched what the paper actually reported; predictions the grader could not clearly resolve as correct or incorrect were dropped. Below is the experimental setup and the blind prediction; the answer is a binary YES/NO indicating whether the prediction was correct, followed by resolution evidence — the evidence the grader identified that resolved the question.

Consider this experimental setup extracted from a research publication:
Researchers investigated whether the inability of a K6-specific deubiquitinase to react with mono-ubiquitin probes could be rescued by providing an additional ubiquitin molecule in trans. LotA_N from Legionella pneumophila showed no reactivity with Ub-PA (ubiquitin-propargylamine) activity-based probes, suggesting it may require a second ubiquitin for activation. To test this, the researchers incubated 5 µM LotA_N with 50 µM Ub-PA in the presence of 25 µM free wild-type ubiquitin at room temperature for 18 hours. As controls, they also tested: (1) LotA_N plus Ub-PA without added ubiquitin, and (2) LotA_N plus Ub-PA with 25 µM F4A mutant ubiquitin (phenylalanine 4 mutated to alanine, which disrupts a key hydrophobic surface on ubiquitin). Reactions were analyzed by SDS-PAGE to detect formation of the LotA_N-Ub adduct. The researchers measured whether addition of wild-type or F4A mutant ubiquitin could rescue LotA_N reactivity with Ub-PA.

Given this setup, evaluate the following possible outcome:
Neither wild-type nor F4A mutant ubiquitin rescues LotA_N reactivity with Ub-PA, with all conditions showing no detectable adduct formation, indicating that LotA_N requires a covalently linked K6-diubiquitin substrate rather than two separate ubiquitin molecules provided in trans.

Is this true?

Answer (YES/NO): NO